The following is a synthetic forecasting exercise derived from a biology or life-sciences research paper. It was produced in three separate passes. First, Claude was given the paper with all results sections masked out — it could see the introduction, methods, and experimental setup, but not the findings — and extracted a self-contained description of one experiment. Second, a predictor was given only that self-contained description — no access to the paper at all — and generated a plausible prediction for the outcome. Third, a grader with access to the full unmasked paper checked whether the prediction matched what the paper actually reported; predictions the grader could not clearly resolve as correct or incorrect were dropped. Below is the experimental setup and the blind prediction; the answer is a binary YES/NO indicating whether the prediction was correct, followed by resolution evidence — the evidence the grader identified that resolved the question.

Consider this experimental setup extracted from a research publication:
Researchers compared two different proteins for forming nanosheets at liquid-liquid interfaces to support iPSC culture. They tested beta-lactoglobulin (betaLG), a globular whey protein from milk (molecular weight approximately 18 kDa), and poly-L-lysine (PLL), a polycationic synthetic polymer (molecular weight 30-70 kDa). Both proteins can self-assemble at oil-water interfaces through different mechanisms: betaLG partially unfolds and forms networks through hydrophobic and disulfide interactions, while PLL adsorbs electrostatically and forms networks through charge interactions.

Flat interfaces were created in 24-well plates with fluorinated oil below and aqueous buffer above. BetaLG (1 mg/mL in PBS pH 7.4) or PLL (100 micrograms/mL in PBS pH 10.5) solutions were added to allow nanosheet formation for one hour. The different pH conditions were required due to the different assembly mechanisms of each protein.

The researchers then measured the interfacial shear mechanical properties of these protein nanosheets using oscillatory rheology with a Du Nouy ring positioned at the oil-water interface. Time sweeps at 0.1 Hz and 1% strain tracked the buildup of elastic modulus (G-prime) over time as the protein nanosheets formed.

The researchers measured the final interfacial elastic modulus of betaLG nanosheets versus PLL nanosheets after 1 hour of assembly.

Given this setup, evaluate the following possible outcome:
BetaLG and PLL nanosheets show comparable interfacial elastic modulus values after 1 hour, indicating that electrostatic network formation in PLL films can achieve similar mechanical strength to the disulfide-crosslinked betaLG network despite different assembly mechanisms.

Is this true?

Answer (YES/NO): NO